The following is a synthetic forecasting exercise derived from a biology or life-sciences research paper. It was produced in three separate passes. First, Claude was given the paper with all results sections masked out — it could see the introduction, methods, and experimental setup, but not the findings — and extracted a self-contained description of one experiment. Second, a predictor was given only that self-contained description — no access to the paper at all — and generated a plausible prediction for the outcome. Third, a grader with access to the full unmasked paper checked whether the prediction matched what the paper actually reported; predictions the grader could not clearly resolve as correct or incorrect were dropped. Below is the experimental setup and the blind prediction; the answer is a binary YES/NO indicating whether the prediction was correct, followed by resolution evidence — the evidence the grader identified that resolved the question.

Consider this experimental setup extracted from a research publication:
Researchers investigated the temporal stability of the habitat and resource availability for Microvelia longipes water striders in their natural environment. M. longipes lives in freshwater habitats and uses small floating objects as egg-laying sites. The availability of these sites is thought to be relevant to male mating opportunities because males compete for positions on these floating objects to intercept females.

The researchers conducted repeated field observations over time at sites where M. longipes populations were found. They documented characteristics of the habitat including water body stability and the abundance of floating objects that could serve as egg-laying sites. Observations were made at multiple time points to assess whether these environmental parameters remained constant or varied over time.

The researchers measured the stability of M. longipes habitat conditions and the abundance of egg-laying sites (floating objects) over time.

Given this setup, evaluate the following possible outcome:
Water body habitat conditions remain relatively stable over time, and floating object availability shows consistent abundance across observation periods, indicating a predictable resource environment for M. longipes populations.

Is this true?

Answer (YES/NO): NO